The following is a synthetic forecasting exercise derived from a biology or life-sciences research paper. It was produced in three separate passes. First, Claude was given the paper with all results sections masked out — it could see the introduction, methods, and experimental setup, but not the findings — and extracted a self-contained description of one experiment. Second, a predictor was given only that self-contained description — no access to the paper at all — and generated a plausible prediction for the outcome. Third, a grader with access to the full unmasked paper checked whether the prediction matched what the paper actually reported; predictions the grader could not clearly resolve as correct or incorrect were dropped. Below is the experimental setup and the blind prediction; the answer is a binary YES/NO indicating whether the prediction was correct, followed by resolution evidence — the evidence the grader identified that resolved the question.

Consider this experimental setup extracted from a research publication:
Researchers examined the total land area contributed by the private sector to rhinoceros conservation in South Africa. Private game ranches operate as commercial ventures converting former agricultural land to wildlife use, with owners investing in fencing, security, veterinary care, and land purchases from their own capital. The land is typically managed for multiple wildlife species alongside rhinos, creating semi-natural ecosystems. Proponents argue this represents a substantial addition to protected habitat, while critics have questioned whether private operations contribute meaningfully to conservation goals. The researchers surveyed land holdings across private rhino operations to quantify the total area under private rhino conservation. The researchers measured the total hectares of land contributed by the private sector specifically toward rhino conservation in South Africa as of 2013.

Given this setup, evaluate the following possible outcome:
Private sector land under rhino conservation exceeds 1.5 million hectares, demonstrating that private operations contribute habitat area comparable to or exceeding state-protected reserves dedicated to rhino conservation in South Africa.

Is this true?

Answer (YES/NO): YES